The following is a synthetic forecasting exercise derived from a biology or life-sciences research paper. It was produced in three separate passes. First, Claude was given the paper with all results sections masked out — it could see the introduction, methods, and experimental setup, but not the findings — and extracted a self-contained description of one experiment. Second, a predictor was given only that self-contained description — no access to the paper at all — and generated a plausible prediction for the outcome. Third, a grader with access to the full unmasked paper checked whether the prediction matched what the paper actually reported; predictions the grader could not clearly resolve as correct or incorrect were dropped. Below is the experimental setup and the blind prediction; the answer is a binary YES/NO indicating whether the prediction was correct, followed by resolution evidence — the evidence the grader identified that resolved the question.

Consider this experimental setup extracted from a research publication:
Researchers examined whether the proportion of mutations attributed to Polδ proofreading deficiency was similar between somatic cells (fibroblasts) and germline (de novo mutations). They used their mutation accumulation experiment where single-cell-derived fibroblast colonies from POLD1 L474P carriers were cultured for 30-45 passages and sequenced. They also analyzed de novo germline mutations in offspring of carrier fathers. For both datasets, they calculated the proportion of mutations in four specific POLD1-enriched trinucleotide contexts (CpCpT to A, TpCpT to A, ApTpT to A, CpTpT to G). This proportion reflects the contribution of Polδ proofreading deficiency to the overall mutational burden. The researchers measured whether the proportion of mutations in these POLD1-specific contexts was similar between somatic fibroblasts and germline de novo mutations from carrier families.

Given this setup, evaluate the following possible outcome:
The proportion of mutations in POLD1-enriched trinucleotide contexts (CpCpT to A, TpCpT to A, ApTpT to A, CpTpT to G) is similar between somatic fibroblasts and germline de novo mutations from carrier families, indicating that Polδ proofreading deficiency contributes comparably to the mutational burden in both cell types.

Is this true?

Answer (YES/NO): YES